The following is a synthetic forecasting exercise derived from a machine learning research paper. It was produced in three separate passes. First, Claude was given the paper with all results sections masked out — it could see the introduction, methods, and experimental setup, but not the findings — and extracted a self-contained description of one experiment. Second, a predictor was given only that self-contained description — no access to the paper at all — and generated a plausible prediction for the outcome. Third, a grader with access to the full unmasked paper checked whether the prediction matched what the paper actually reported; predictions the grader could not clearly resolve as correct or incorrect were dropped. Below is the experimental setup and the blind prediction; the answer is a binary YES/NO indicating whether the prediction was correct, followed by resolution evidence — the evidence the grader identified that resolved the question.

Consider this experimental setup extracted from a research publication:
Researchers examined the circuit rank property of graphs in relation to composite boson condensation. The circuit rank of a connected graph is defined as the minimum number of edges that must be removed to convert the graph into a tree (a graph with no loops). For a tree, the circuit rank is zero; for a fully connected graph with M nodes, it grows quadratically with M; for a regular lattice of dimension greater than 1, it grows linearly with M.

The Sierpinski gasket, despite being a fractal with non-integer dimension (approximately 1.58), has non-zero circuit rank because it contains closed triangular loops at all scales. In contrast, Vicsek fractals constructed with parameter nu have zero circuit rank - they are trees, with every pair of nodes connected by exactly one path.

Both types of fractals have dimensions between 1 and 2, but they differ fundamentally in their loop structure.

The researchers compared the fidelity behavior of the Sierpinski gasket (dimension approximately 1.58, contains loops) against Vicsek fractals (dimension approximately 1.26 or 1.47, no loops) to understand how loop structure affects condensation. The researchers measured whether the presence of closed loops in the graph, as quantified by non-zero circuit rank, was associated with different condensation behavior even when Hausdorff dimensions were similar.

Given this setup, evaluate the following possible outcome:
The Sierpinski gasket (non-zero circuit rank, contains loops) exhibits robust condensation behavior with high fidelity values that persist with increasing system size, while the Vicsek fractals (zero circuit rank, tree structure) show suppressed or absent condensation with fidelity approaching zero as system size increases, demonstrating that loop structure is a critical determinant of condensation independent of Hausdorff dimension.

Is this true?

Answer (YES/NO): YES